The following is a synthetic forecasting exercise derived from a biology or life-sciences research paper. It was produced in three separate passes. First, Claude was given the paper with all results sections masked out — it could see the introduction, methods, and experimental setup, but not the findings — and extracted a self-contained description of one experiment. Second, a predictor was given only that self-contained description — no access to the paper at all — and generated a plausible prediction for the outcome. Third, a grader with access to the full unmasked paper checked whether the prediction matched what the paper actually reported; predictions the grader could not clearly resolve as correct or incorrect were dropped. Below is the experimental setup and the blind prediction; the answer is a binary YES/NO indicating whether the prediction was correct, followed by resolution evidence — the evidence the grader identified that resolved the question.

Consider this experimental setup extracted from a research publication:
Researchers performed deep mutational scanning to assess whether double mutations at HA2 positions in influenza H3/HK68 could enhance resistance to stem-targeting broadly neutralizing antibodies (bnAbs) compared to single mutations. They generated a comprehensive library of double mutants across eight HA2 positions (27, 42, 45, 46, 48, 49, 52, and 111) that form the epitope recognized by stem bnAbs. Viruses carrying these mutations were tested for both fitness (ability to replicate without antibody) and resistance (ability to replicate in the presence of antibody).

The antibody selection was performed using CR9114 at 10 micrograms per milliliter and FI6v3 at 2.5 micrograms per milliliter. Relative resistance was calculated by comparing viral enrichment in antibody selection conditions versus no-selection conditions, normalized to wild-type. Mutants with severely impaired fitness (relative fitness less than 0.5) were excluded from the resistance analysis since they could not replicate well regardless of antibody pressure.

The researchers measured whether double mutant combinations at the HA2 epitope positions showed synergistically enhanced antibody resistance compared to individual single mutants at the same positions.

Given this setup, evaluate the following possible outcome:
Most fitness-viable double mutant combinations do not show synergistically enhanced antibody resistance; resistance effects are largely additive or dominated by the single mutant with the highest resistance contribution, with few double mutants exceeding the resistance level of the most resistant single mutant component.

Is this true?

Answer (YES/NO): YES